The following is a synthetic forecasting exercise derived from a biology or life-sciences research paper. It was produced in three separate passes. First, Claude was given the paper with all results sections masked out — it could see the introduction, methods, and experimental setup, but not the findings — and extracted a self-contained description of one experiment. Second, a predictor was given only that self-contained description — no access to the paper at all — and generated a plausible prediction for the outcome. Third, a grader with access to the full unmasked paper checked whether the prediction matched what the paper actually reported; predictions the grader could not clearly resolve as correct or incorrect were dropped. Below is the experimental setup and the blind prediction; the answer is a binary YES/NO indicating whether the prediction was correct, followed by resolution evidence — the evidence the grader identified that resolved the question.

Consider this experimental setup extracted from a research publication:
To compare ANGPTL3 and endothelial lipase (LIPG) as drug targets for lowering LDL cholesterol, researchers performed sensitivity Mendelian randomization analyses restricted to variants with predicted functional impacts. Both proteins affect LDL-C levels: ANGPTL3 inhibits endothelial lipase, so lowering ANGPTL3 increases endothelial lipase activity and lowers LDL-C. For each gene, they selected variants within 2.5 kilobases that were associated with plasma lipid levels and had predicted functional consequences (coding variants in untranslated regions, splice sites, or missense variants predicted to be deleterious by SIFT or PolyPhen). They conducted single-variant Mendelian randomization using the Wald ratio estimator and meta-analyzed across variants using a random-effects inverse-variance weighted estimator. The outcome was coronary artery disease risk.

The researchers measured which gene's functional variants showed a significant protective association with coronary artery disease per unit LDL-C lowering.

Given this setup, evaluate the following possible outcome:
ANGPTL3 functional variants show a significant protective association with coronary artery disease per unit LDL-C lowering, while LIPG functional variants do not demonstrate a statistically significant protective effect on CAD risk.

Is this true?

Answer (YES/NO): NO